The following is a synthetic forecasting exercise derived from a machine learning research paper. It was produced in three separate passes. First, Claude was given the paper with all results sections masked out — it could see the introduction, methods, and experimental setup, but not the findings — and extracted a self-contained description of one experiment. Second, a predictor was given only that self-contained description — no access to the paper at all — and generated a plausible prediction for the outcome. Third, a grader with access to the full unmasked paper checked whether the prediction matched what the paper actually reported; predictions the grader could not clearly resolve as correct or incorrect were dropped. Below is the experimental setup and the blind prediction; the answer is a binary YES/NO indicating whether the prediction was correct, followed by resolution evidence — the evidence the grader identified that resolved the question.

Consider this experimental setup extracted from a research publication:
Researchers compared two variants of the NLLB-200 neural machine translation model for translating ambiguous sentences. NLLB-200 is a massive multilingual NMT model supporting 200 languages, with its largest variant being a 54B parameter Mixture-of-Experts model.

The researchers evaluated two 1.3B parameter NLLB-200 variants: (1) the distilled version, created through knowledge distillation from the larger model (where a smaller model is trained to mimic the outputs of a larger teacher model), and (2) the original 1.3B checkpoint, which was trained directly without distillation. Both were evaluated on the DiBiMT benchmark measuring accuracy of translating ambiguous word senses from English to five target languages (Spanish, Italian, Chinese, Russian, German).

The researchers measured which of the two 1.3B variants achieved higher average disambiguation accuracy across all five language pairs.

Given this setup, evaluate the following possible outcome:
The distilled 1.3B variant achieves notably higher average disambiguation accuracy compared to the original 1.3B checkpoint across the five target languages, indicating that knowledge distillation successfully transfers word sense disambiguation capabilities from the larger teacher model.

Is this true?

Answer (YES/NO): YES